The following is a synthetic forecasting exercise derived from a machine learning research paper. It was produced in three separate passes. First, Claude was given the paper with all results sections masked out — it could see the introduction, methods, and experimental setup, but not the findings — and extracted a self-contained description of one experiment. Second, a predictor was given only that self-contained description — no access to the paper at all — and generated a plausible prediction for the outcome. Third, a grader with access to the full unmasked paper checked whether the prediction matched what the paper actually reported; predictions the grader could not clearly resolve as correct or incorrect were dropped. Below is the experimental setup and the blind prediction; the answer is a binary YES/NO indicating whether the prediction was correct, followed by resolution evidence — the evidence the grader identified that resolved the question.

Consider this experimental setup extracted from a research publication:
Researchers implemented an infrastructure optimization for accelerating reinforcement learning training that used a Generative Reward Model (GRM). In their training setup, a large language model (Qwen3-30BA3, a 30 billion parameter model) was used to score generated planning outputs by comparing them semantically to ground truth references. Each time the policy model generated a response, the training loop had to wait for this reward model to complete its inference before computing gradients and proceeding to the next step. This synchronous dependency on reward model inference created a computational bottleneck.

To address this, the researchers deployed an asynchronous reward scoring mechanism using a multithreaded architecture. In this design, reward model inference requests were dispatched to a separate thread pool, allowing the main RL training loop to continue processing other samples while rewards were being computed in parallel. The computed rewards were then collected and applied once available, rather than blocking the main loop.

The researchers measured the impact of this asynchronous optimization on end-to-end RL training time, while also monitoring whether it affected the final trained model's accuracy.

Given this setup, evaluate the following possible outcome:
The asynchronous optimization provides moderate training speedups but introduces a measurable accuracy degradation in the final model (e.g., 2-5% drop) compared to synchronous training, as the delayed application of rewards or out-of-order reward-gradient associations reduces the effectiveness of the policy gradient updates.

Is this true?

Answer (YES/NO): NO